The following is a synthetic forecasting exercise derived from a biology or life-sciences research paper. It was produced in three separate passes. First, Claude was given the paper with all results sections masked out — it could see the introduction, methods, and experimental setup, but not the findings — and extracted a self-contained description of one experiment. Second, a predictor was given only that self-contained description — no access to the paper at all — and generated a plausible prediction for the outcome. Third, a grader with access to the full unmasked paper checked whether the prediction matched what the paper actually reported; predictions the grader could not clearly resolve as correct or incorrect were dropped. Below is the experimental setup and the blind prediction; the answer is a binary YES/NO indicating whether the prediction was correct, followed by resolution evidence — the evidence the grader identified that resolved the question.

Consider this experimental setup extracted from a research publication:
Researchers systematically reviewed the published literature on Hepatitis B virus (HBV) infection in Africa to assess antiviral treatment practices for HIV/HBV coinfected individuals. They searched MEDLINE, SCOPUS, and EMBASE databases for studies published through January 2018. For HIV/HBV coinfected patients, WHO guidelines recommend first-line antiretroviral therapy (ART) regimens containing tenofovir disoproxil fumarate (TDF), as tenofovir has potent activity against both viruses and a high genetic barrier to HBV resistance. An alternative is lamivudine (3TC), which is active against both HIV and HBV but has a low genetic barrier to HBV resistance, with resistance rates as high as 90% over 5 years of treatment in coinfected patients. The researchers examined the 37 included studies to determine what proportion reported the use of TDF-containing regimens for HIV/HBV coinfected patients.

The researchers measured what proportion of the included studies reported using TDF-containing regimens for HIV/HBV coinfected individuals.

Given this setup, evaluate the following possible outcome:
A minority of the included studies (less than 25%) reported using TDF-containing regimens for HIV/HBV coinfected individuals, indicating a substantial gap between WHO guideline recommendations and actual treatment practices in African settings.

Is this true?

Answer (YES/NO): YES